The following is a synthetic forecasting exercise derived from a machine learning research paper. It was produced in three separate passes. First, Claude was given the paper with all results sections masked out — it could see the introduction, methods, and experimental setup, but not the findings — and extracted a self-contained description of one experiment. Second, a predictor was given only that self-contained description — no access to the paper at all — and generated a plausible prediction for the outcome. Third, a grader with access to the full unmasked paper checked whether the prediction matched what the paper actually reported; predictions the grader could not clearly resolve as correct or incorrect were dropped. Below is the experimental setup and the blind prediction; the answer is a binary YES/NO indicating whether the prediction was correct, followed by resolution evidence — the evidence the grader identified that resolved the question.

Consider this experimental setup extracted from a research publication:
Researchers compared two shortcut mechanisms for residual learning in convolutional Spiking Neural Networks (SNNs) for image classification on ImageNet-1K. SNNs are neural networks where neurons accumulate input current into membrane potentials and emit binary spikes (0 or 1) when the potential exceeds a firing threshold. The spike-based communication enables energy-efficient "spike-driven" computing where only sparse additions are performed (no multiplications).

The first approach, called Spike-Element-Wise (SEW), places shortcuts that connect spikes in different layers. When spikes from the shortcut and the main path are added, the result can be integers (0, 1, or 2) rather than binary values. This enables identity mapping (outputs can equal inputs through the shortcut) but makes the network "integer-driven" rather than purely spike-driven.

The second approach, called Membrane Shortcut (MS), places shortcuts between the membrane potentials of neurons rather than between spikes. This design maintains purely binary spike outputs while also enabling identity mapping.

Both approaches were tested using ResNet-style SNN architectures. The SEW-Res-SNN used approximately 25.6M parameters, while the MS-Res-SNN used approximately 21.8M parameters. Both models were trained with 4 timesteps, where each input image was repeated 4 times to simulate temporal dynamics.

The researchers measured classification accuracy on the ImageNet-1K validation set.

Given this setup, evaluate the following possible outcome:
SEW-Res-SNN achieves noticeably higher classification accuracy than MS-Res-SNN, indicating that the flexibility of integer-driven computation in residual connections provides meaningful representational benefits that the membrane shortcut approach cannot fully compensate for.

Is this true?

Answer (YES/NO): NO